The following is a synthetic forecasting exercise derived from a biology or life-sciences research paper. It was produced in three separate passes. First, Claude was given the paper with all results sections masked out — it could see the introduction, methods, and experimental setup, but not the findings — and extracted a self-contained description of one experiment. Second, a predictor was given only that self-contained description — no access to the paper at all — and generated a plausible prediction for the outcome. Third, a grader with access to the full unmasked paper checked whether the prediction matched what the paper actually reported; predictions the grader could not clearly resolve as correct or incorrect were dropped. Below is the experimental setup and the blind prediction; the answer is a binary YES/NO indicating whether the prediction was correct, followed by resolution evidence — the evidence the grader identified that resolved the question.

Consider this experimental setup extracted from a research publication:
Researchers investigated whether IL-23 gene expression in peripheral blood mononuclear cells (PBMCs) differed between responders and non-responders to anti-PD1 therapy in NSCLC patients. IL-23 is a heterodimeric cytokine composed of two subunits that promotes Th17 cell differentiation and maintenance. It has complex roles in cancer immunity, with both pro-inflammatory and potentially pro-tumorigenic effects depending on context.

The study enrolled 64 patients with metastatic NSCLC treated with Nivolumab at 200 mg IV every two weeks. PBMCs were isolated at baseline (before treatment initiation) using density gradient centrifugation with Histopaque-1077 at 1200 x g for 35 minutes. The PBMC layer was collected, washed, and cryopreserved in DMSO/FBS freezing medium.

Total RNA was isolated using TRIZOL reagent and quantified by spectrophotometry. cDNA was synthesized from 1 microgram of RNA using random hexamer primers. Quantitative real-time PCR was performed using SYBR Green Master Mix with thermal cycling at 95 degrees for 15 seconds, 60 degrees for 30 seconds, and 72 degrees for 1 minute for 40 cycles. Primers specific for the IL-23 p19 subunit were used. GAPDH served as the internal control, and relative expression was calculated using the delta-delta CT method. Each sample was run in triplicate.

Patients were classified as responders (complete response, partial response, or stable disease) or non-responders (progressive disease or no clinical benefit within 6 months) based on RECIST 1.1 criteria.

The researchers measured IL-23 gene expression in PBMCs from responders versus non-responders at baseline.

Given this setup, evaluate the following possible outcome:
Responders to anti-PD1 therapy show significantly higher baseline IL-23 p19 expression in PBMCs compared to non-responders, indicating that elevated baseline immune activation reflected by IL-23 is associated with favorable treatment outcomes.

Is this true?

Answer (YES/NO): NO